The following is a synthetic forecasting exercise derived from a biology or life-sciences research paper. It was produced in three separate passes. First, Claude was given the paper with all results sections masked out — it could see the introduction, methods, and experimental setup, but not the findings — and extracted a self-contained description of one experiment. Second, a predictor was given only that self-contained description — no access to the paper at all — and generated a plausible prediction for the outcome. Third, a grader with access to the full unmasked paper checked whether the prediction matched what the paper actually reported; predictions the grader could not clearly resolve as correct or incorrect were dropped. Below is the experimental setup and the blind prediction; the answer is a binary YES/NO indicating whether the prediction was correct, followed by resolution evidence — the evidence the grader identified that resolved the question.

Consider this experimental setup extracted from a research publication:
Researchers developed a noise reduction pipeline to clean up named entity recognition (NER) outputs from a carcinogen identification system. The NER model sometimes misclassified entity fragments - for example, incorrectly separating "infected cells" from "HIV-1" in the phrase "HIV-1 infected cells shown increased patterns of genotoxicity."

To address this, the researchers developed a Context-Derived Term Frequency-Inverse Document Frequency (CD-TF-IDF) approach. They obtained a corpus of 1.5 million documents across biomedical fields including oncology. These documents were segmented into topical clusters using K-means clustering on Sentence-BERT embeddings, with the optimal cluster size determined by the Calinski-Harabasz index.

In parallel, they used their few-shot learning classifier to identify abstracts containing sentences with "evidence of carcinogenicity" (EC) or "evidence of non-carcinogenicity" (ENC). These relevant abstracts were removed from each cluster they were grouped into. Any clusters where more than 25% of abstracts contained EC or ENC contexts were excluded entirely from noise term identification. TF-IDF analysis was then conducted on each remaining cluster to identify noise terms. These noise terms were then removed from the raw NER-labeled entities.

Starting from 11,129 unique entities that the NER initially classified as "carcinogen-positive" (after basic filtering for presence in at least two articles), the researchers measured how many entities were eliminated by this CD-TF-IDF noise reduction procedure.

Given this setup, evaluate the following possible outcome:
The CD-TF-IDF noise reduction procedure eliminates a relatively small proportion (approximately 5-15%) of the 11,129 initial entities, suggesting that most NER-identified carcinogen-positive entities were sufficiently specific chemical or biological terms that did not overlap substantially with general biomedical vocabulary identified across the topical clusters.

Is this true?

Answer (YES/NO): NO